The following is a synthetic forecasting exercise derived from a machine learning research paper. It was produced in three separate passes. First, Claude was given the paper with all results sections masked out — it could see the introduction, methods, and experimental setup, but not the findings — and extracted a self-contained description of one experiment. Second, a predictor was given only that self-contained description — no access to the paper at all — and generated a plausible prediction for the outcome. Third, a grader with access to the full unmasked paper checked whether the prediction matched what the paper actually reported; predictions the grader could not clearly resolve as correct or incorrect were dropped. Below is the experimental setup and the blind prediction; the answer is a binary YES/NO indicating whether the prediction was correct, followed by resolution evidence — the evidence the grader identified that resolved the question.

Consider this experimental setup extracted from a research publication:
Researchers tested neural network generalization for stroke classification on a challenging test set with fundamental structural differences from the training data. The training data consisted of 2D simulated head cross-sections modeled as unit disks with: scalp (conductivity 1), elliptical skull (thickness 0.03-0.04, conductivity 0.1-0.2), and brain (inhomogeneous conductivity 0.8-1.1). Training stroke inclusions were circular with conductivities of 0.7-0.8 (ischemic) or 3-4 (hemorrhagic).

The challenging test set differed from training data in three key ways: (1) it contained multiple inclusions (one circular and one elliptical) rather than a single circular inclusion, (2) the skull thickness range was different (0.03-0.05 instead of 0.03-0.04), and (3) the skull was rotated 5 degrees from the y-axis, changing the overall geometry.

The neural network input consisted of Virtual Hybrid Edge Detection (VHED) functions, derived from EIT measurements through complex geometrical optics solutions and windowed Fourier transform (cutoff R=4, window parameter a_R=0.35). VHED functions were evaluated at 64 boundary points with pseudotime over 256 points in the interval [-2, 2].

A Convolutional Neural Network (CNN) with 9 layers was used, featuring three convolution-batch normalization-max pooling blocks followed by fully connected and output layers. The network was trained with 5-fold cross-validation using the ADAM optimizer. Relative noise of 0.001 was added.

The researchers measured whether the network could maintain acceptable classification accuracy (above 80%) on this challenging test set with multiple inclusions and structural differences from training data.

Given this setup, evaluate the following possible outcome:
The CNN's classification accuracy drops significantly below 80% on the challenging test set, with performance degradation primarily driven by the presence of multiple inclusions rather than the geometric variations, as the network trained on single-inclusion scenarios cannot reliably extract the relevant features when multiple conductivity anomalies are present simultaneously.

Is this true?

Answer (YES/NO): NO